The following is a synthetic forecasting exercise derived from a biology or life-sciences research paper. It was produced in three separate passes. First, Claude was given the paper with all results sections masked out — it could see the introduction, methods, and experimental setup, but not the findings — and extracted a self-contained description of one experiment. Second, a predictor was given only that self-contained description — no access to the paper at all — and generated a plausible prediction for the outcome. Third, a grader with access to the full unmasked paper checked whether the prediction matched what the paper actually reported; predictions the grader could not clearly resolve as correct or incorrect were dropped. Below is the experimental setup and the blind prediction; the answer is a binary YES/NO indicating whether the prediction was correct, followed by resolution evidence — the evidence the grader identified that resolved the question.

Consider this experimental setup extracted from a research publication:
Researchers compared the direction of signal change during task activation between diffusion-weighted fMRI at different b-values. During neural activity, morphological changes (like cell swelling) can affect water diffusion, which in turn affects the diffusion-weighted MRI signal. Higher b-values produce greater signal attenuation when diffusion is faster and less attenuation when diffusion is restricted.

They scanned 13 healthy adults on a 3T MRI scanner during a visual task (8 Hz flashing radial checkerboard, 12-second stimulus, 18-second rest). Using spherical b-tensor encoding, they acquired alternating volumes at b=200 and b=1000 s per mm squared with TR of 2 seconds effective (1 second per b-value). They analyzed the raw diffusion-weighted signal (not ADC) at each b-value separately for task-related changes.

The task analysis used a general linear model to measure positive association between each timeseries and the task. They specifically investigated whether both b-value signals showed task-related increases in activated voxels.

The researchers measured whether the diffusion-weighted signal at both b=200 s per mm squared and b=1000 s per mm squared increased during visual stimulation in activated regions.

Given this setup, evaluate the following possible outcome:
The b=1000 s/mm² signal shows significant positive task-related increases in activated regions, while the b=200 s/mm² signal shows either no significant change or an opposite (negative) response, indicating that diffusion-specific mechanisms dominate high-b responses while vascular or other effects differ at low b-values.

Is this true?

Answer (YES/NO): NO